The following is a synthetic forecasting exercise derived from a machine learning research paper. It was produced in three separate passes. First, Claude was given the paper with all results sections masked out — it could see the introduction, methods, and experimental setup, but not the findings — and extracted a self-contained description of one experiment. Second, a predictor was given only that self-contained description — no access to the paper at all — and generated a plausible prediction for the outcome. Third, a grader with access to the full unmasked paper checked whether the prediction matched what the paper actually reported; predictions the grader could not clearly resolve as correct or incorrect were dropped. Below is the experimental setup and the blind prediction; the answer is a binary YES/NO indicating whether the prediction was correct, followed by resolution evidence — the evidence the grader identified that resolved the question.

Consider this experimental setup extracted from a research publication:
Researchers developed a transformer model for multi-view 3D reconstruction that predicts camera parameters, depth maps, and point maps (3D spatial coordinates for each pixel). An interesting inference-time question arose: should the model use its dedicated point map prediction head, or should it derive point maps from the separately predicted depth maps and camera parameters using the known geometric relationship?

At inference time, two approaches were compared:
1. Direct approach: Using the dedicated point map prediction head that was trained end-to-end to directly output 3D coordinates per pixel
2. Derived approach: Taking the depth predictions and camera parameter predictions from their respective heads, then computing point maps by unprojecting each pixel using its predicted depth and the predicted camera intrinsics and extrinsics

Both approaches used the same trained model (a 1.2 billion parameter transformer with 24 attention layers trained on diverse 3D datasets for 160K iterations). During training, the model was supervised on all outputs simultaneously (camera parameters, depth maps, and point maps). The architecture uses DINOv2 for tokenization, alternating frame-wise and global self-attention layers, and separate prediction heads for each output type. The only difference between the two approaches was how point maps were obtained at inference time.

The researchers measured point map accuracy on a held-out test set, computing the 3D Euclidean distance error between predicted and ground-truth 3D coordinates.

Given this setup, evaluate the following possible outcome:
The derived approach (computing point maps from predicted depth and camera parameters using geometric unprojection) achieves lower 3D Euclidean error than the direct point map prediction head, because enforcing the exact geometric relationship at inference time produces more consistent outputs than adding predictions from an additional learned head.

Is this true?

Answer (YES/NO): YES